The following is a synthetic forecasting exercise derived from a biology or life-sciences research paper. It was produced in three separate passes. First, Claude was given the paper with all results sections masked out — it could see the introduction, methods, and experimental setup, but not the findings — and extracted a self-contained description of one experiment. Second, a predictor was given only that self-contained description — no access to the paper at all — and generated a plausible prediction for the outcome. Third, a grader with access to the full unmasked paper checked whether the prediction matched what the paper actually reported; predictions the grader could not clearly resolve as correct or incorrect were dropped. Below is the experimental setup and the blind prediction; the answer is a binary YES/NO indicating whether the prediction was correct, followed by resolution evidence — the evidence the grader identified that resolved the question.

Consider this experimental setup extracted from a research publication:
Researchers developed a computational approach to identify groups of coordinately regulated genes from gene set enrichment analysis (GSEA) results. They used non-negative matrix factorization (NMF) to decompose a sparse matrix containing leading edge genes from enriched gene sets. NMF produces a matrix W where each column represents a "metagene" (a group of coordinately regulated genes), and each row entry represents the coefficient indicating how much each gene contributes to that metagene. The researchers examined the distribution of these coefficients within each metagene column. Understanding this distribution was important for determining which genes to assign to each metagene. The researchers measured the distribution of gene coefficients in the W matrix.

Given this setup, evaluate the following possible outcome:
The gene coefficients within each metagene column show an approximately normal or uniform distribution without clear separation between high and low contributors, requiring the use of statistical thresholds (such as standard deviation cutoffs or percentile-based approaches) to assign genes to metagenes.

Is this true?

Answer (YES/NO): NO